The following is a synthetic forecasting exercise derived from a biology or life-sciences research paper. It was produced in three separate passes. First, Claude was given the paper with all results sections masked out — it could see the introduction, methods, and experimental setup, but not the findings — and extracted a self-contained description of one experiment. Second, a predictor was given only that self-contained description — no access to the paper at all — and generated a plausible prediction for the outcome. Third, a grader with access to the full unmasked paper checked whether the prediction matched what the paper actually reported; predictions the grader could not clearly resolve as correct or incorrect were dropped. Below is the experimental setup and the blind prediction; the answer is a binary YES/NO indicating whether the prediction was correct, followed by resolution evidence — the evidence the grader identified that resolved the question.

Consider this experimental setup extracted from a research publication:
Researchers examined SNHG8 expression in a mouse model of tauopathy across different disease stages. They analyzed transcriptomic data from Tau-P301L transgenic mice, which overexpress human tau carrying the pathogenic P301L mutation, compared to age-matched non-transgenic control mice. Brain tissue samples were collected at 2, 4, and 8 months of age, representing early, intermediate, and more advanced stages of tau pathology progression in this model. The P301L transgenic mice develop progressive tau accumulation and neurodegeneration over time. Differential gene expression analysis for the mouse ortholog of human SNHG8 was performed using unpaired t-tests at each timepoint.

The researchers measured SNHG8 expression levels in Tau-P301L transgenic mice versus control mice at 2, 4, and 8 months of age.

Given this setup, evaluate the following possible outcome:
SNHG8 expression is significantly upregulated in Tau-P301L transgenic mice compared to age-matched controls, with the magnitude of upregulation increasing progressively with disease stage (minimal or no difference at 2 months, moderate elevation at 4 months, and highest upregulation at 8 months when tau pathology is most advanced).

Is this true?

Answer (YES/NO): NO